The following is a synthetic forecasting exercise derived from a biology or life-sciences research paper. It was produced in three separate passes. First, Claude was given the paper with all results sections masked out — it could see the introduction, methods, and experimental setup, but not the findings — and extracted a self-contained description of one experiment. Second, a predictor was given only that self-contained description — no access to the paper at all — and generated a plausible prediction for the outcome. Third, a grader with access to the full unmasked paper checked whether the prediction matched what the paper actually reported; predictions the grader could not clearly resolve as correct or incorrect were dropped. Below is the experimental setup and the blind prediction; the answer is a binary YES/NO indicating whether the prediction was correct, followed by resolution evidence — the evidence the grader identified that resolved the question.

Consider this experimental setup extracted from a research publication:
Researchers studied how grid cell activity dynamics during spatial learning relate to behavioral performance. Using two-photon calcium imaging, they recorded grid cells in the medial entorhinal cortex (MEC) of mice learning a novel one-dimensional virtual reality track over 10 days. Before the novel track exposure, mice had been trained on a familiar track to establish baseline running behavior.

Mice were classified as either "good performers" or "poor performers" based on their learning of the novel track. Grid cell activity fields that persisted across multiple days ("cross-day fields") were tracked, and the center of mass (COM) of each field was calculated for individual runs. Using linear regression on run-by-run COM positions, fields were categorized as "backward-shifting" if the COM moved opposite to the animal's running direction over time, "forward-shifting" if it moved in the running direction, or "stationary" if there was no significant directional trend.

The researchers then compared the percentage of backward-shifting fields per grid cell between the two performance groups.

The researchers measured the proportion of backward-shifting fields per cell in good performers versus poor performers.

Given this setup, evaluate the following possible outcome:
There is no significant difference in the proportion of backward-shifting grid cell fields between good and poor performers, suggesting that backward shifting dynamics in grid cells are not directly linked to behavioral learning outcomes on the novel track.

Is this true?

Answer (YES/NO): NO